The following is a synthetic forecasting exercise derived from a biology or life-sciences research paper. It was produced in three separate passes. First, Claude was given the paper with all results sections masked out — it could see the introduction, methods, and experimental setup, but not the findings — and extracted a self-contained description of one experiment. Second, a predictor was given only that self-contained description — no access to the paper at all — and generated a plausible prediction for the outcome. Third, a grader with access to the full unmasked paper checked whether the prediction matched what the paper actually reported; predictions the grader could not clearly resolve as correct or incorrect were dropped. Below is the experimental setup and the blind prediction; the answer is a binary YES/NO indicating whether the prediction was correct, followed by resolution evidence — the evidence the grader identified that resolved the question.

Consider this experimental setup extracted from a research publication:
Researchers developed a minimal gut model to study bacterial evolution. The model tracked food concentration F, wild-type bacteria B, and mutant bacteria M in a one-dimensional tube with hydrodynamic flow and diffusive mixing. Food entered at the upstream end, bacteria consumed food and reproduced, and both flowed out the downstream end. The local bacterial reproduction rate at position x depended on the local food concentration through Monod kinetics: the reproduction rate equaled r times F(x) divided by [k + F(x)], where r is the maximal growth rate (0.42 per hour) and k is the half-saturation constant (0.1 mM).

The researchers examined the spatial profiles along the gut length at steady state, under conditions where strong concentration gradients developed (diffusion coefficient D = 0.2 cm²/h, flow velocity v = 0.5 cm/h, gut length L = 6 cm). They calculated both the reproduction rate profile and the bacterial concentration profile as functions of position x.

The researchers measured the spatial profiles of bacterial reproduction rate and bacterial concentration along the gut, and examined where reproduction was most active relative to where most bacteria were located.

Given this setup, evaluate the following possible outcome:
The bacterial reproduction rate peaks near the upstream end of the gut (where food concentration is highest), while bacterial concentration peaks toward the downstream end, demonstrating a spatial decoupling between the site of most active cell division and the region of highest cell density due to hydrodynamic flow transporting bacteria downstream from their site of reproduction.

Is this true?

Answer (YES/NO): YES